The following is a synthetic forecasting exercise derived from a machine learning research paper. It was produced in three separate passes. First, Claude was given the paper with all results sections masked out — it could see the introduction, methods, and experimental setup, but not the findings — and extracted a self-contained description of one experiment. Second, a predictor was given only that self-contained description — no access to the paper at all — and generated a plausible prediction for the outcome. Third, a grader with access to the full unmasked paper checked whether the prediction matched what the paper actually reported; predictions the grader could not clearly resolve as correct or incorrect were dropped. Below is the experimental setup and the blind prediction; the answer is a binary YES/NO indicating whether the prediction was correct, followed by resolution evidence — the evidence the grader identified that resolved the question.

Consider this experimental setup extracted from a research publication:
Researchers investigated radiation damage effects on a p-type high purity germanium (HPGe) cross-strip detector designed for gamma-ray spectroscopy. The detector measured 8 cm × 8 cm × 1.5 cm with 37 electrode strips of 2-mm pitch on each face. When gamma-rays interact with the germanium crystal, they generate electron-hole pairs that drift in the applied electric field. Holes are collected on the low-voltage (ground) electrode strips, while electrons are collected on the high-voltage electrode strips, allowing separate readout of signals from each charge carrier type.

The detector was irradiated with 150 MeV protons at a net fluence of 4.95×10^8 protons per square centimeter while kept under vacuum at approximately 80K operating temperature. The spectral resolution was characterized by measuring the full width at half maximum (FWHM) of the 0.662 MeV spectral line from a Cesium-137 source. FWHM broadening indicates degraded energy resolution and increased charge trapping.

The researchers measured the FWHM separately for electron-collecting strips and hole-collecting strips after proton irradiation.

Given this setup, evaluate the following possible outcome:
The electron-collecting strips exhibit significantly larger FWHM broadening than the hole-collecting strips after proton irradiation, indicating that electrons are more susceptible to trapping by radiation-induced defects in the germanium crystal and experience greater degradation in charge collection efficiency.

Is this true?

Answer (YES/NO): NO